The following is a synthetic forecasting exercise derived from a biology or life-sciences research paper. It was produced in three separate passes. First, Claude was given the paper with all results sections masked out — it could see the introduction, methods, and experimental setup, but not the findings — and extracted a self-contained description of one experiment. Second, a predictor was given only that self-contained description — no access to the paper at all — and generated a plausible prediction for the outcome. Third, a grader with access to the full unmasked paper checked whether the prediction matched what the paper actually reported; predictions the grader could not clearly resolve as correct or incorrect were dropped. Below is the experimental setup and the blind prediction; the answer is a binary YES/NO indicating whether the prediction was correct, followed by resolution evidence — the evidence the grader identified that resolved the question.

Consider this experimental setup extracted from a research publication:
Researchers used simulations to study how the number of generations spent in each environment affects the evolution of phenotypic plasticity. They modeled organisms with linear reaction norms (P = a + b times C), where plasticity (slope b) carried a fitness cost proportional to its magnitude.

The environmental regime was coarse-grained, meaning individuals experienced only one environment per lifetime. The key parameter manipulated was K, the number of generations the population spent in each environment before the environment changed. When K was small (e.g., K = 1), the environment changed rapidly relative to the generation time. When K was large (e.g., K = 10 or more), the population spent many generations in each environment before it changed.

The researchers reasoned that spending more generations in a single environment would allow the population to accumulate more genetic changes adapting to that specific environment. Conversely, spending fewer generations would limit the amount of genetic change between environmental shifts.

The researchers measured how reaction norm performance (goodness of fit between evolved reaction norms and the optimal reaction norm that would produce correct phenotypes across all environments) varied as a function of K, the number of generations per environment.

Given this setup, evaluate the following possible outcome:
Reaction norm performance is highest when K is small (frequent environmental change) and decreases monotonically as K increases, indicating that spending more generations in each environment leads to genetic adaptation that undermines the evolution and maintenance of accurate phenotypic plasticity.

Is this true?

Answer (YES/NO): YES